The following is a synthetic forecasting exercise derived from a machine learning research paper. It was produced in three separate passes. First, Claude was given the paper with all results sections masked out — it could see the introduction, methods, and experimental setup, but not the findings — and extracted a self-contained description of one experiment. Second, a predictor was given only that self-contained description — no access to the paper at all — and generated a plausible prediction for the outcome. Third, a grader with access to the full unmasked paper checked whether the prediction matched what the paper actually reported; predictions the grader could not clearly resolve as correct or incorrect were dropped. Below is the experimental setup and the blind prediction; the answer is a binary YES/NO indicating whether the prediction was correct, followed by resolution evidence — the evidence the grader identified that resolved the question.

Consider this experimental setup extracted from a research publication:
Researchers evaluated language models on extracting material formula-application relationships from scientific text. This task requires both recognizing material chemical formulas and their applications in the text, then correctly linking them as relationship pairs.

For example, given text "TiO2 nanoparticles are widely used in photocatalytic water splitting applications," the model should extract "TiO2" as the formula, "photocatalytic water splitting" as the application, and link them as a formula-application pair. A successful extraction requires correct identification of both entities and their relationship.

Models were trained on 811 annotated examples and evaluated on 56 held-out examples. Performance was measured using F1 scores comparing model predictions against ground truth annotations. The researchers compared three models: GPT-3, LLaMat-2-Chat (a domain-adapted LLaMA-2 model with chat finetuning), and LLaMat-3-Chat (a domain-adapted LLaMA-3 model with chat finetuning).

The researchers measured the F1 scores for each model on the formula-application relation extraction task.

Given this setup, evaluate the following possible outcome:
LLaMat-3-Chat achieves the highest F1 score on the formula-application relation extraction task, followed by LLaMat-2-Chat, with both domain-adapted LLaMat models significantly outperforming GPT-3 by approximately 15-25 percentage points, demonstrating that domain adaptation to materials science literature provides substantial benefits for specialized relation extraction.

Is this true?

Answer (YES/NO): NO